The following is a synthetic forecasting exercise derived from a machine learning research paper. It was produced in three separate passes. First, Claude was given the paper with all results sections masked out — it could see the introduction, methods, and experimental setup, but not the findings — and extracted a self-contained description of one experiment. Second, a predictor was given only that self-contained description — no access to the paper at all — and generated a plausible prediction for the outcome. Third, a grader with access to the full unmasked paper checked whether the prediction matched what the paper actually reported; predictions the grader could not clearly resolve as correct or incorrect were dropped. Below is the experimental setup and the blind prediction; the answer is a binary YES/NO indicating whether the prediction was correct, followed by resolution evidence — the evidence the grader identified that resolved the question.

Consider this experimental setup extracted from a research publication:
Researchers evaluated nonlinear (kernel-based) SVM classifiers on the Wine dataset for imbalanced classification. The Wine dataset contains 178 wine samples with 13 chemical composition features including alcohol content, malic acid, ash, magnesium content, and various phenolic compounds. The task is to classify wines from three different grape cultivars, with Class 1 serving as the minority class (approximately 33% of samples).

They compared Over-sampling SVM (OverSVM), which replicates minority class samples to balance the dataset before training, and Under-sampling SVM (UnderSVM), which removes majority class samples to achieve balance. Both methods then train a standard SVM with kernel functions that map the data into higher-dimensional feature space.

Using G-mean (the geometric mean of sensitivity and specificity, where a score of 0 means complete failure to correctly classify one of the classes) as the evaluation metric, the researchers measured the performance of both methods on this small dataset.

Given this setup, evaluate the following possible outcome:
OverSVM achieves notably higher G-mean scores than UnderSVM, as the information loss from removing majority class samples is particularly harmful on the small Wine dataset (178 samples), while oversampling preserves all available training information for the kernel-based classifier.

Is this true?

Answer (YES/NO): YES